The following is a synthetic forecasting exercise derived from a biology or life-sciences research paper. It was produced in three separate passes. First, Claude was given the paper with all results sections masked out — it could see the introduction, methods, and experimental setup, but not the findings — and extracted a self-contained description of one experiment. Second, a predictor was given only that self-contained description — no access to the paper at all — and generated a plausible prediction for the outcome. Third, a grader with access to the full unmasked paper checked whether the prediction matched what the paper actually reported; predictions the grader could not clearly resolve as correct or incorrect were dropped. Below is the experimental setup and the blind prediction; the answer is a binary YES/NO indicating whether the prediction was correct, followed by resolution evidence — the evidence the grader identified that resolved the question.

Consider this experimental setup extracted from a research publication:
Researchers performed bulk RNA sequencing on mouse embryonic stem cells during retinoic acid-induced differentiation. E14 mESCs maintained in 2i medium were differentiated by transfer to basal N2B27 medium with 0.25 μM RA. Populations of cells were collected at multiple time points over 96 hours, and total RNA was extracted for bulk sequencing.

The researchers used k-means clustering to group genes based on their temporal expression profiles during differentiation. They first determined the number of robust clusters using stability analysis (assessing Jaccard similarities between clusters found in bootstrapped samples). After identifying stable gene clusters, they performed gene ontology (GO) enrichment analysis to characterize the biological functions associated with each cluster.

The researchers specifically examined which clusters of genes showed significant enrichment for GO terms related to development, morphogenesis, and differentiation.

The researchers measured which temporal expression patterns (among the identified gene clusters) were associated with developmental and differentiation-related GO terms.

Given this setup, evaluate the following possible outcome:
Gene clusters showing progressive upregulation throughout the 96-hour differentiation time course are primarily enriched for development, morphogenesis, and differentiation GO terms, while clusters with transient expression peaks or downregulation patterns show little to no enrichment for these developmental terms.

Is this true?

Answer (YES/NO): YES